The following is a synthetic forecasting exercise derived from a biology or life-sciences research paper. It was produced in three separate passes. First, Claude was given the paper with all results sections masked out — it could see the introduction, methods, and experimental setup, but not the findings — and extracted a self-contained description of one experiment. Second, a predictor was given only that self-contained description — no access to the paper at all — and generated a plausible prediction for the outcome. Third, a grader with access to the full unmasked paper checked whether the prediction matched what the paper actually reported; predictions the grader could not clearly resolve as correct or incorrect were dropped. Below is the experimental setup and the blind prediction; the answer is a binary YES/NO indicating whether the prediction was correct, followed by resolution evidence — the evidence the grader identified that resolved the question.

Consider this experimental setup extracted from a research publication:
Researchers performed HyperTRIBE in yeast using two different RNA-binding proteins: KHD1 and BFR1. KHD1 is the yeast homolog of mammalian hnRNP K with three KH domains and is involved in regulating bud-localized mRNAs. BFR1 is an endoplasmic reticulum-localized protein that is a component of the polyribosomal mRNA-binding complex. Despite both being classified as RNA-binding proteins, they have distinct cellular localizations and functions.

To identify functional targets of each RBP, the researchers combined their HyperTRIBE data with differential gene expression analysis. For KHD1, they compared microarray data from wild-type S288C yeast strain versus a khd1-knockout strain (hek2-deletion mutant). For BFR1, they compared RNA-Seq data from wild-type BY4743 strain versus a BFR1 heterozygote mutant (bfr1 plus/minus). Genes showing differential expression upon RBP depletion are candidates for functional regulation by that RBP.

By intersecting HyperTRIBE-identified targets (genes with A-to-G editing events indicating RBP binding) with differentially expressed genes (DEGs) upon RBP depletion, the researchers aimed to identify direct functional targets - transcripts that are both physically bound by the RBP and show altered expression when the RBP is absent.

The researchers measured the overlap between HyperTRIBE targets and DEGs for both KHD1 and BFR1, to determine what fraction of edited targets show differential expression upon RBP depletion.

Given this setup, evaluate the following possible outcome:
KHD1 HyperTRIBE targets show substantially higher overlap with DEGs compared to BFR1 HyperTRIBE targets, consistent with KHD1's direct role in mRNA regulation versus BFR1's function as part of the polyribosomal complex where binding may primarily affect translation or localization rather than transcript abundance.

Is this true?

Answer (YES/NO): NO